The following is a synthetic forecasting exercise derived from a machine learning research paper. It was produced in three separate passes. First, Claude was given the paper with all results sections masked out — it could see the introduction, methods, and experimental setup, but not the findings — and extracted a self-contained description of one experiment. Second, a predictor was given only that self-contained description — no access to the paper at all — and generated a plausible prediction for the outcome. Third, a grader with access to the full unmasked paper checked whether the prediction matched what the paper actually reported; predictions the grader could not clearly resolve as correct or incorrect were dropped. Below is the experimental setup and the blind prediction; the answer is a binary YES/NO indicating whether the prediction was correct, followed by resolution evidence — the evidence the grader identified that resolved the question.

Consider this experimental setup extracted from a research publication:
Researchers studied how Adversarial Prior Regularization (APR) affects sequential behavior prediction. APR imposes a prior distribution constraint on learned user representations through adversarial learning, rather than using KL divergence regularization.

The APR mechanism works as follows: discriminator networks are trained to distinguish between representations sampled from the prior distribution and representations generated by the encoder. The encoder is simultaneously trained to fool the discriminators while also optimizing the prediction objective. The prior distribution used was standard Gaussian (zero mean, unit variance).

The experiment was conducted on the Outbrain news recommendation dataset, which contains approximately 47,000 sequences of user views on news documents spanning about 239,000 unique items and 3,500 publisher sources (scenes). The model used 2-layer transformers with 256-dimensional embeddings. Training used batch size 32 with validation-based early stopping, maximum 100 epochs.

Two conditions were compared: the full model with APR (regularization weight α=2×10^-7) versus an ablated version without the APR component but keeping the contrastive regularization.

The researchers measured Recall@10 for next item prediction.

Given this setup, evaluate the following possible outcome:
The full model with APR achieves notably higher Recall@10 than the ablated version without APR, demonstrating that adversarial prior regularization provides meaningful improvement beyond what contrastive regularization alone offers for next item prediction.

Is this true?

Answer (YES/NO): NO